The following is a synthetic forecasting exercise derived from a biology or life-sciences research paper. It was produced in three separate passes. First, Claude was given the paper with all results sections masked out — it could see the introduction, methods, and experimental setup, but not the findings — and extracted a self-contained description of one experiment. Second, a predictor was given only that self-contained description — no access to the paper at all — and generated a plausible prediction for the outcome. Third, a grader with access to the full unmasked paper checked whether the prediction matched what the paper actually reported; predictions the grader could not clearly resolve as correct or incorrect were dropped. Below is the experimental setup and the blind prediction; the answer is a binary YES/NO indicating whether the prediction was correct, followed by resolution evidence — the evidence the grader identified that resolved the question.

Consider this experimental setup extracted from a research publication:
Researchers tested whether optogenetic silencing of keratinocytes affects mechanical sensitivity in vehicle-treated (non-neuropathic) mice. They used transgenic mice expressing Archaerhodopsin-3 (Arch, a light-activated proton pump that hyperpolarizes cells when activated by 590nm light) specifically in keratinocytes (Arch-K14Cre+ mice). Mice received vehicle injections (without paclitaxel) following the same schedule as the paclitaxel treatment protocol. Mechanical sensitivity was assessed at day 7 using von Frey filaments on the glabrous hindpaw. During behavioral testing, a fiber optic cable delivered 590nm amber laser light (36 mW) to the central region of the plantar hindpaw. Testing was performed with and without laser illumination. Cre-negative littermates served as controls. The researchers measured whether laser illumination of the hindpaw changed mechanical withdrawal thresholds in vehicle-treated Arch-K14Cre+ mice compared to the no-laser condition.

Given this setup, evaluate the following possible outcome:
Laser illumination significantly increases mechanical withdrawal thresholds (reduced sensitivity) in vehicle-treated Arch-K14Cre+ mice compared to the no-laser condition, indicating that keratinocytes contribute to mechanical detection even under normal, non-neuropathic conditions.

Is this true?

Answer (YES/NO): YES